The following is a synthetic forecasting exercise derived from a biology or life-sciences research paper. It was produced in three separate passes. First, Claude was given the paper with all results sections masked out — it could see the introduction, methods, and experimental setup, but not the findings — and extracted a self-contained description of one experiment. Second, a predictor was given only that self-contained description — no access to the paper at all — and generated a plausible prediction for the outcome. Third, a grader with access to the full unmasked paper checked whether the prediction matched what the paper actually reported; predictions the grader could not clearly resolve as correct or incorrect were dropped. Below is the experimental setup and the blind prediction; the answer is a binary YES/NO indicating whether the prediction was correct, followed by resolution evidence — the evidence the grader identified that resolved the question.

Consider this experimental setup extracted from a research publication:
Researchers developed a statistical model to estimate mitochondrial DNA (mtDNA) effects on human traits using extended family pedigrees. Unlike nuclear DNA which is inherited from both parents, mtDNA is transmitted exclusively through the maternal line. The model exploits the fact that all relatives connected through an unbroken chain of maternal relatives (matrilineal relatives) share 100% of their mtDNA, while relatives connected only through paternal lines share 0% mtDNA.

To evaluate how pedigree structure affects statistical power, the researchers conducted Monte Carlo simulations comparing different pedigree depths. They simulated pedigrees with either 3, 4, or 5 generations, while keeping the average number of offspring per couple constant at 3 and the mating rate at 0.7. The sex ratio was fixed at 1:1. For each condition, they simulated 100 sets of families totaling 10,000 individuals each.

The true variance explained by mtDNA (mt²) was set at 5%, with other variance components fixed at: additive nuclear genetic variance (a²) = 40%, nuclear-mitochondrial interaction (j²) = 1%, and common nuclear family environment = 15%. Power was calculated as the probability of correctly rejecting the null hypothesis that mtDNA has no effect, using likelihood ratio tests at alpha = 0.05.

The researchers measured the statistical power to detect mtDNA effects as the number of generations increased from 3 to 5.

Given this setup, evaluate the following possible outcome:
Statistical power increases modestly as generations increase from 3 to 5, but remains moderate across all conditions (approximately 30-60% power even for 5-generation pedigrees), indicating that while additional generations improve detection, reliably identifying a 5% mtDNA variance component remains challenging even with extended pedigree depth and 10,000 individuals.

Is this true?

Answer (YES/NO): NO